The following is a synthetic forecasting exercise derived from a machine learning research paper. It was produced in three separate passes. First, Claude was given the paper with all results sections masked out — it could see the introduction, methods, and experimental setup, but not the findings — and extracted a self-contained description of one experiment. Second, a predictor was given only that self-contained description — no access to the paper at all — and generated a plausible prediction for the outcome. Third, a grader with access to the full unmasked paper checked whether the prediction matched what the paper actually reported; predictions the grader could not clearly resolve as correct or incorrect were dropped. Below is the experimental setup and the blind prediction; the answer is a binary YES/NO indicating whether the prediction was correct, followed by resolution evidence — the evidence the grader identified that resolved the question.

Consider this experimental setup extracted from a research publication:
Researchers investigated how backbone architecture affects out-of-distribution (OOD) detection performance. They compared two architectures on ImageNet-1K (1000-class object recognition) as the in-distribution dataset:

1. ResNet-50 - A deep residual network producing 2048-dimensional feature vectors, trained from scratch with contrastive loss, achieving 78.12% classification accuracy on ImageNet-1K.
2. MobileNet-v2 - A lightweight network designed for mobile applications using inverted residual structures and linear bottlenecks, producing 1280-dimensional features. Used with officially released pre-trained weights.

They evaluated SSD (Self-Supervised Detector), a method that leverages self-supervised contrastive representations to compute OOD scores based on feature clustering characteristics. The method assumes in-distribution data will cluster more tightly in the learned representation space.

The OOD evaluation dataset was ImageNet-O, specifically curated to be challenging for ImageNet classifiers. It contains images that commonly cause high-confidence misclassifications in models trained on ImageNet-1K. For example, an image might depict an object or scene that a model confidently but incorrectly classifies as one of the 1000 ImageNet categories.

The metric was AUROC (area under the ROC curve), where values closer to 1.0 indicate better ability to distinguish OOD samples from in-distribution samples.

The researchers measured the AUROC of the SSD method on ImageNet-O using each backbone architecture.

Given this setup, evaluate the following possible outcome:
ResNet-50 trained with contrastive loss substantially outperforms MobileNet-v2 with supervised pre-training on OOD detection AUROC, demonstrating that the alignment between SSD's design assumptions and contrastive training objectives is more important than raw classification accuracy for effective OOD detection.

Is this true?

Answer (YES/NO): NO